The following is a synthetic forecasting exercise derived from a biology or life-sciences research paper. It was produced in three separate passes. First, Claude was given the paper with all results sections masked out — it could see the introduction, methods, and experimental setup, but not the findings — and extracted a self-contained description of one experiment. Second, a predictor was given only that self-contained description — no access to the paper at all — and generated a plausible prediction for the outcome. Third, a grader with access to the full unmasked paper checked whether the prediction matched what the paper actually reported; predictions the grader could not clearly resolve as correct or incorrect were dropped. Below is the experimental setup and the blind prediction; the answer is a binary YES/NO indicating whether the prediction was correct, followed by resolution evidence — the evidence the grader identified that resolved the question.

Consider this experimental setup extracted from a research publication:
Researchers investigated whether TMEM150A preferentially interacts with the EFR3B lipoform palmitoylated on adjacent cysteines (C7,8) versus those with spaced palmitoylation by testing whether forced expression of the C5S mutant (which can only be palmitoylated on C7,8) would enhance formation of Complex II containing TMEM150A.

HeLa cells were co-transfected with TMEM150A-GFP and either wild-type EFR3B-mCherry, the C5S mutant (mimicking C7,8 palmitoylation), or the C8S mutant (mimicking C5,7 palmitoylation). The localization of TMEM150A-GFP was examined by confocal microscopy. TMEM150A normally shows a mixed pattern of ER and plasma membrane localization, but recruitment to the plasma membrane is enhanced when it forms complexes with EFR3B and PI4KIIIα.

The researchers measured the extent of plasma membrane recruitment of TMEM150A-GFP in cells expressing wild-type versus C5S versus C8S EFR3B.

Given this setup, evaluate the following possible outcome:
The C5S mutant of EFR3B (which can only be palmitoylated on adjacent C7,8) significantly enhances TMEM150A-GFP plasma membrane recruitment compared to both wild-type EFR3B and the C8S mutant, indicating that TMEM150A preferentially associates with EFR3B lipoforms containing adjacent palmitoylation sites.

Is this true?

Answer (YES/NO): NO